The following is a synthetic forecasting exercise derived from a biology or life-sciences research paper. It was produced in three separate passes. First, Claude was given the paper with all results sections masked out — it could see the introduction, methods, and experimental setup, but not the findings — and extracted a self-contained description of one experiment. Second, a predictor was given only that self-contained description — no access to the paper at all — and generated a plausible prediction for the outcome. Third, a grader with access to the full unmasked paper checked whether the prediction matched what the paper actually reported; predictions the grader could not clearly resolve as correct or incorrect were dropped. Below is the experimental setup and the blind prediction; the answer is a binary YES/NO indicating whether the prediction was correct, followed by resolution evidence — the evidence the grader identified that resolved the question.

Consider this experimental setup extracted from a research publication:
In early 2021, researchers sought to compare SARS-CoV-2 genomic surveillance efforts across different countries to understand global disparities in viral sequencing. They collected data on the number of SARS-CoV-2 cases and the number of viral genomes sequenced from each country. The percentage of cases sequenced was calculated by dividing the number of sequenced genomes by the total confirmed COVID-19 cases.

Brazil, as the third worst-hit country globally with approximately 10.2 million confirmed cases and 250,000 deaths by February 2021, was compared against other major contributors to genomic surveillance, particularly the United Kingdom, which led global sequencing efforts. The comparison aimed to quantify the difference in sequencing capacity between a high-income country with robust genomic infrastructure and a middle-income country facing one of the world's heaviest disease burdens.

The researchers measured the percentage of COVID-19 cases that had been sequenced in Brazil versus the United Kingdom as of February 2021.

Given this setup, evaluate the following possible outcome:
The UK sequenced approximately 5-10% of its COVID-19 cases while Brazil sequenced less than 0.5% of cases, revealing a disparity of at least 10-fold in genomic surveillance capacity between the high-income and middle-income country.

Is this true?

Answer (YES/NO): YES